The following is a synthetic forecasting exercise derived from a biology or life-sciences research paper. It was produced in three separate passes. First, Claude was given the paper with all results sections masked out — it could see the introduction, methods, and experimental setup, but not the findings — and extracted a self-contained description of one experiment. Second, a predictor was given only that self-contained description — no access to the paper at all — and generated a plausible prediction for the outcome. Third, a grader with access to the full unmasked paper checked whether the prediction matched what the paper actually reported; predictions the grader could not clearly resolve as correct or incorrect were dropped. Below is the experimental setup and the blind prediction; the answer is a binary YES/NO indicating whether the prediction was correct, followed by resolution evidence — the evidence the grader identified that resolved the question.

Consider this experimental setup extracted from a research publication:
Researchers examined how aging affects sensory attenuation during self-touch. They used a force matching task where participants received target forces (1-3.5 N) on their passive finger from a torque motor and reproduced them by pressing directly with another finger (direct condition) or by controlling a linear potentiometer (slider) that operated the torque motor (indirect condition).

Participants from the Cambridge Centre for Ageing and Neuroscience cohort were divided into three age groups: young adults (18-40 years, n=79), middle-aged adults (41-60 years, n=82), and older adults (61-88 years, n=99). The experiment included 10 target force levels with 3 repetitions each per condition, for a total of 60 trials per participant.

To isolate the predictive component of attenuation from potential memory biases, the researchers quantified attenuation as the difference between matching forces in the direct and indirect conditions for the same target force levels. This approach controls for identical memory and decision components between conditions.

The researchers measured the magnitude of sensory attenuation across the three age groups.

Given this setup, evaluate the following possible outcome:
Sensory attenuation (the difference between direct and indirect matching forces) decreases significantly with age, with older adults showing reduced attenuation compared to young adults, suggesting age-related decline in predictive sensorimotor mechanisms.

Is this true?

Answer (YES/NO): NO